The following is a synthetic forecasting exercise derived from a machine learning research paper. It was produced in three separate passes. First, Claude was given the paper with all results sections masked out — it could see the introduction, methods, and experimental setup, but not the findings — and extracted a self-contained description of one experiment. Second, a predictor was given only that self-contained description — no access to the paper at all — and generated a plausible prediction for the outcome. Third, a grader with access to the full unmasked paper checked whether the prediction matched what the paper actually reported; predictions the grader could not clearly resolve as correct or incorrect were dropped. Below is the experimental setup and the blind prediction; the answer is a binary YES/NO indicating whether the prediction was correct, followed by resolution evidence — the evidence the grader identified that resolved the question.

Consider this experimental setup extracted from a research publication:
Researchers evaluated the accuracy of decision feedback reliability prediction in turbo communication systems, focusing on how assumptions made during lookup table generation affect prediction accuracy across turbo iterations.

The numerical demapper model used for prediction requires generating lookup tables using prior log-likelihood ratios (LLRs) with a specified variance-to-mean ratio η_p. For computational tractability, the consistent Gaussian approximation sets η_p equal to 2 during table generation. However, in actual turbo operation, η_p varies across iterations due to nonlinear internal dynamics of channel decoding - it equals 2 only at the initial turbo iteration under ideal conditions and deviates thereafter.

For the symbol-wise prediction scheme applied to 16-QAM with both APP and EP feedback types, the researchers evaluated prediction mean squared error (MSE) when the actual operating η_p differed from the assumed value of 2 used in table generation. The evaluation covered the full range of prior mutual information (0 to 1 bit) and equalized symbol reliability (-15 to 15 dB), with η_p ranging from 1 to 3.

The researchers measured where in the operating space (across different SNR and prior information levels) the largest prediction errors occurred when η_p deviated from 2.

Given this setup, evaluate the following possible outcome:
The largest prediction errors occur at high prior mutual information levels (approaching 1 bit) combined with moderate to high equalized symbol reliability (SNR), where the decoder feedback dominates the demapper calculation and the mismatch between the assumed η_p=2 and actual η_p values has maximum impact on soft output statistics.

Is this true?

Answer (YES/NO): NO